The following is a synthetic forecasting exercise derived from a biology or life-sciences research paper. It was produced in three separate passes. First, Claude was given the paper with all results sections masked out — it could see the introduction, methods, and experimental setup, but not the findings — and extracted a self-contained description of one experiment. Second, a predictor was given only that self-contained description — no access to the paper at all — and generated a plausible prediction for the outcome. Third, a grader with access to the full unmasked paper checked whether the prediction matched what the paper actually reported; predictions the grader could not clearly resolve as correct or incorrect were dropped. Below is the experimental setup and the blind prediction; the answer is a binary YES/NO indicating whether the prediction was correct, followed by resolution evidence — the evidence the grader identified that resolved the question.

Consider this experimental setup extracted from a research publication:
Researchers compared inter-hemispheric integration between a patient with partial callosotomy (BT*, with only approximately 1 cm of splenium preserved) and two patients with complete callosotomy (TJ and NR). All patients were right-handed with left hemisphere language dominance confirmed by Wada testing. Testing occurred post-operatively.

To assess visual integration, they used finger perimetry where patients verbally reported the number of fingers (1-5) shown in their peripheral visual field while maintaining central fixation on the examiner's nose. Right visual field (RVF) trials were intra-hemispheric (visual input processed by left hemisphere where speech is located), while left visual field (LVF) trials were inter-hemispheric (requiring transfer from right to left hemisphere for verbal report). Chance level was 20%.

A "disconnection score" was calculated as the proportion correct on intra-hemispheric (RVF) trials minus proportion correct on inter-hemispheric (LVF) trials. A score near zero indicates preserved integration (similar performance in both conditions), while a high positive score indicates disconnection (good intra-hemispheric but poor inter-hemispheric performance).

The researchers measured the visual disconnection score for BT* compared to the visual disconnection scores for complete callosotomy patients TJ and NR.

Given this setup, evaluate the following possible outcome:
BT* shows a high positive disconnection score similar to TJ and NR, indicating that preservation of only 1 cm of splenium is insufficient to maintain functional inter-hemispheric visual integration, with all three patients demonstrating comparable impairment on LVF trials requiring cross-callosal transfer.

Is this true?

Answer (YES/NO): NO